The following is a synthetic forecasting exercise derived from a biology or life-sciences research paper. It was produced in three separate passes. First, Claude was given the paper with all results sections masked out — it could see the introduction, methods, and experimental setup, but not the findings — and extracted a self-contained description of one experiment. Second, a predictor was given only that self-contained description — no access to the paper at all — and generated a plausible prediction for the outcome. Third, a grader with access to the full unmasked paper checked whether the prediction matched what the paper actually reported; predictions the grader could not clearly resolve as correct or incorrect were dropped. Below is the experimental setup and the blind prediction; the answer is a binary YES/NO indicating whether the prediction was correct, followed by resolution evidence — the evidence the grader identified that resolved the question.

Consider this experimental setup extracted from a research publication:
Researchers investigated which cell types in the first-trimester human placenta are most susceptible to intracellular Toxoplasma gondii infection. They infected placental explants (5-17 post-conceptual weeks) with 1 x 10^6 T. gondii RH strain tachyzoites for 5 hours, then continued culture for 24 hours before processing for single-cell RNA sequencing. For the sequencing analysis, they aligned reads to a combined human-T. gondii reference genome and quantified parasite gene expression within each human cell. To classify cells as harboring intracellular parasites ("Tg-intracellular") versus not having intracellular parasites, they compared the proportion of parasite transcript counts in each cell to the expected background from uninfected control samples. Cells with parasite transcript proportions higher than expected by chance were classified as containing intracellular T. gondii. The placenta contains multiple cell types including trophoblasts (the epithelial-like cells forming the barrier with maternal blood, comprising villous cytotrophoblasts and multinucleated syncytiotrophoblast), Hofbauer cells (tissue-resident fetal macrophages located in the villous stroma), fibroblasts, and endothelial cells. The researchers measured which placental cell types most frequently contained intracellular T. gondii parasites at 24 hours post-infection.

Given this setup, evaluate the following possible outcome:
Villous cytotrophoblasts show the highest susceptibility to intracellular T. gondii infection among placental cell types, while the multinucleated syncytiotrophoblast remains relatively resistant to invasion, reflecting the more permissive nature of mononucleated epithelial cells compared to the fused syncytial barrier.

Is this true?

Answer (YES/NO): NO